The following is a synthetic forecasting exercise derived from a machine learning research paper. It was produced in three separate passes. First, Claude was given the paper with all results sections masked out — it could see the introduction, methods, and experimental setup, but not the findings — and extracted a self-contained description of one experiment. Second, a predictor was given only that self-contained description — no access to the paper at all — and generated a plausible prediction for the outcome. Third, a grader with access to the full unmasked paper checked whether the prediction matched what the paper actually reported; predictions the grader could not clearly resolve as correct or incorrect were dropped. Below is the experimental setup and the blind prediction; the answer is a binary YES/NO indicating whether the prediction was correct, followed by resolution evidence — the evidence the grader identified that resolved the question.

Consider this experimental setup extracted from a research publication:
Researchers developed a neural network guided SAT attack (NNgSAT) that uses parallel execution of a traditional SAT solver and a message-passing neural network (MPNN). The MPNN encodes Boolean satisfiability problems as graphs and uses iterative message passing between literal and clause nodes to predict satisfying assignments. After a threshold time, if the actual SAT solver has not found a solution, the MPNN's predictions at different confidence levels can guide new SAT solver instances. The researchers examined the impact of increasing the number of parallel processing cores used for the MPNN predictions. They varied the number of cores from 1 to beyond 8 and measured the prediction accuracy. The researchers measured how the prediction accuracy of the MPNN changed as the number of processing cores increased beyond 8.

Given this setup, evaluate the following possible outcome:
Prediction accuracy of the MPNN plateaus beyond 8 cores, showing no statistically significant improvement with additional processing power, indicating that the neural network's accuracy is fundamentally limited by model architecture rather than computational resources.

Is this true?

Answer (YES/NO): NO